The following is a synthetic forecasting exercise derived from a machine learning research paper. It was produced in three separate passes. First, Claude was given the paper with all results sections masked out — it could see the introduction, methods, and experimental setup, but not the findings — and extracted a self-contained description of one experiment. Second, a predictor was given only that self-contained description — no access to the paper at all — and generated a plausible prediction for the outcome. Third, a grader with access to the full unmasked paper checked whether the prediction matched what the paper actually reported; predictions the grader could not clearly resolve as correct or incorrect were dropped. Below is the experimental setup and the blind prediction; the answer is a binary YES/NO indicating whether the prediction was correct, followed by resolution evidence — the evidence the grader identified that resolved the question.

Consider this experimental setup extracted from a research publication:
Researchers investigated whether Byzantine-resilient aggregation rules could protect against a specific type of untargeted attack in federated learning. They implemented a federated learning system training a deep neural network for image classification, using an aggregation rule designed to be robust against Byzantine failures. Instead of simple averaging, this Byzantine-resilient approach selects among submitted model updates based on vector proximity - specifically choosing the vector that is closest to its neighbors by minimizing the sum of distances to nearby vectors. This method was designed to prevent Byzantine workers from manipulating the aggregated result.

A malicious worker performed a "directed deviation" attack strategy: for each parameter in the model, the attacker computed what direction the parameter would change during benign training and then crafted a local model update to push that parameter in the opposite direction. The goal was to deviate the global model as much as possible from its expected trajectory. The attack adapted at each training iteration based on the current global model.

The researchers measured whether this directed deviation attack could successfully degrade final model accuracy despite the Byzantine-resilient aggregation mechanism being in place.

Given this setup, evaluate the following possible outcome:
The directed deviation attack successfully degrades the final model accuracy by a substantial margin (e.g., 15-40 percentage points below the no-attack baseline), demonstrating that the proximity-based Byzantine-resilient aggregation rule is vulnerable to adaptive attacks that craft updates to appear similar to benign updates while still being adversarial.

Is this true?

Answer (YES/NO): YES